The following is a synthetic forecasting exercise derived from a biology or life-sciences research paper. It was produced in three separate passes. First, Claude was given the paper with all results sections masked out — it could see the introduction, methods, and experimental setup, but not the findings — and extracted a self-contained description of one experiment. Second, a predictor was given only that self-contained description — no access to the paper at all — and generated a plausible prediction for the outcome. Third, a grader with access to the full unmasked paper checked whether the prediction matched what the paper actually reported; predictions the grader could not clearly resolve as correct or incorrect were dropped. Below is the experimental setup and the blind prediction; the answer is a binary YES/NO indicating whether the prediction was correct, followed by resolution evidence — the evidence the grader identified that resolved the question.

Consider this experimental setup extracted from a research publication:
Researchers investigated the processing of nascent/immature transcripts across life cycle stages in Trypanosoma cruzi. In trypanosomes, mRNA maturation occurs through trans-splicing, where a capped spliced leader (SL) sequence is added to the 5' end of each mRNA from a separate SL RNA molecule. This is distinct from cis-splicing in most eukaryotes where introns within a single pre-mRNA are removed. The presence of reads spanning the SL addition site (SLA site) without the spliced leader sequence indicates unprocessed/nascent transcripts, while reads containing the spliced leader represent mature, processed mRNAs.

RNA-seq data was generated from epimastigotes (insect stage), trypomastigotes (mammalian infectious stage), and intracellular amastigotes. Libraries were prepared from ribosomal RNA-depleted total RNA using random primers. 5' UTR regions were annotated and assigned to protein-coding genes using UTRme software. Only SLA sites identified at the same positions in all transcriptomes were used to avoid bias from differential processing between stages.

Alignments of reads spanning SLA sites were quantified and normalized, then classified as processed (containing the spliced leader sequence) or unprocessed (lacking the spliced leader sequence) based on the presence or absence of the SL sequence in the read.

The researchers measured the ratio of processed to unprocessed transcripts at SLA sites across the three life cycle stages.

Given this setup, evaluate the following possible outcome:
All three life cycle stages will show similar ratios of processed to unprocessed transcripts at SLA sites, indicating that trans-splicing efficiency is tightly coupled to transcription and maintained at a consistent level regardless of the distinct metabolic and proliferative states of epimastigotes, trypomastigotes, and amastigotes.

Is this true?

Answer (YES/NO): NO